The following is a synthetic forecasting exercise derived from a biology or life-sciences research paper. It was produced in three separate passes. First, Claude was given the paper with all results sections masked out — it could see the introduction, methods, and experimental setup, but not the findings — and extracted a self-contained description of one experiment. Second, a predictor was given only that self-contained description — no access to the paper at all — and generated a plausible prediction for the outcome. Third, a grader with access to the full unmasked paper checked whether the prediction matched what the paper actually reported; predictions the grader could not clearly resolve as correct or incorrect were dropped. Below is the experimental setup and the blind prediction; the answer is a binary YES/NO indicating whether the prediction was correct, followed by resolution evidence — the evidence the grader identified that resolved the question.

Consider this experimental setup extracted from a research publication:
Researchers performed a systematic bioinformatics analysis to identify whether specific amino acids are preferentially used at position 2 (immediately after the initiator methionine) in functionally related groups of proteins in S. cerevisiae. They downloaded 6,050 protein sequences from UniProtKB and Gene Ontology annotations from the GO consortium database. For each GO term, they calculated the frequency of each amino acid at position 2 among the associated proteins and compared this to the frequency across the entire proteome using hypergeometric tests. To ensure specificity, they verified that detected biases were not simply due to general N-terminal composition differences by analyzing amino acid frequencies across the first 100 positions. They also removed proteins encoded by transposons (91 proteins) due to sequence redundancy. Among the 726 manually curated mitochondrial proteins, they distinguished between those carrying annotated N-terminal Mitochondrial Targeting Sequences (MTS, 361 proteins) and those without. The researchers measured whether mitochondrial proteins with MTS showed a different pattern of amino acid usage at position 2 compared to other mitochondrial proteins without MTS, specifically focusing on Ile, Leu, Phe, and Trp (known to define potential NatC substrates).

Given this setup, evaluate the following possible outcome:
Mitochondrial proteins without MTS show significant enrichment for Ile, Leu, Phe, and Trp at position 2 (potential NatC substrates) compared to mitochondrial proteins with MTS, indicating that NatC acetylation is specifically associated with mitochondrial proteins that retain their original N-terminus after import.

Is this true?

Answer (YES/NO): NO